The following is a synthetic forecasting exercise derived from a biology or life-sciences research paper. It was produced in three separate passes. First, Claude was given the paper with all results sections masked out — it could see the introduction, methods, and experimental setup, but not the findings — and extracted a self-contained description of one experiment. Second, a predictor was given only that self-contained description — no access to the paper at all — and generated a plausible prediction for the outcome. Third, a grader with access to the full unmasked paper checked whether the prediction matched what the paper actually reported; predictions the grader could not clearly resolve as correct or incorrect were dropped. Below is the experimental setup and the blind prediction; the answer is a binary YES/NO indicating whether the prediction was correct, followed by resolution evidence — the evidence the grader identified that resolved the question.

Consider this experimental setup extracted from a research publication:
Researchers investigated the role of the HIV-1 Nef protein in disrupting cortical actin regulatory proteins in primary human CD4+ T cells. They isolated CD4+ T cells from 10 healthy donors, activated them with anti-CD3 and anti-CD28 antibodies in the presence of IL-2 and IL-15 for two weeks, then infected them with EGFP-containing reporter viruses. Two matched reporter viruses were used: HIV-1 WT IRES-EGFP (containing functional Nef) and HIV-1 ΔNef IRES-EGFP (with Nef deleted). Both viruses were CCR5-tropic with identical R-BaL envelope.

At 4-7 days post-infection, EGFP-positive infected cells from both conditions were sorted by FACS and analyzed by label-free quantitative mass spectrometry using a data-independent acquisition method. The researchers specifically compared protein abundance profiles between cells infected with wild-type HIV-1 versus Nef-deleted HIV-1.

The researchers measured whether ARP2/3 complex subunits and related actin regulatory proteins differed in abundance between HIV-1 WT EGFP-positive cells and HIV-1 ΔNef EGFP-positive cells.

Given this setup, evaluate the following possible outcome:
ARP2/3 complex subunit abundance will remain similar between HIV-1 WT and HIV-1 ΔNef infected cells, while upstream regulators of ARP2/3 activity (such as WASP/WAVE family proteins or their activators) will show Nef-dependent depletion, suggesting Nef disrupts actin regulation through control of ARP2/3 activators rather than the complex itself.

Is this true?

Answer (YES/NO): NO